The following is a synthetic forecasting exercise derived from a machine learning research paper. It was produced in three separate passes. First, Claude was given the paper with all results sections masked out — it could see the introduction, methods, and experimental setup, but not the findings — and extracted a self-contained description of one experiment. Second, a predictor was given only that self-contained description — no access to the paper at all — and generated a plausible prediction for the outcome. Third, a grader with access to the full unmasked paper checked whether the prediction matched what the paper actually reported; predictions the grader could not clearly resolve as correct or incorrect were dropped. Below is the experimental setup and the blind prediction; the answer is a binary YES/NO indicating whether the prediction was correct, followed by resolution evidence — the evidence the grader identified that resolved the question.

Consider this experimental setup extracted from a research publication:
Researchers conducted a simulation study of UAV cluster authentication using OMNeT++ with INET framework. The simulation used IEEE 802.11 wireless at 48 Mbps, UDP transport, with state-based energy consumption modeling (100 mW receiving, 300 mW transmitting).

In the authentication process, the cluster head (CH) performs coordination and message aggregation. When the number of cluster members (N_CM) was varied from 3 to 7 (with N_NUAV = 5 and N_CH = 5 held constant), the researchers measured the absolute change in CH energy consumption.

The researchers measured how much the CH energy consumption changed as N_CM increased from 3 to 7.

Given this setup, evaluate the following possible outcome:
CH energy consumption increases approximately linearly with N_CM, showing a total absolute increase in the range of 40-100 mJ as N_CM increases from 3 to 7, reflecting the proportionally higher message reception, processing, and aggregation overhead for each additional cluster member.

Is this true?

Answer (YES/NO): NO